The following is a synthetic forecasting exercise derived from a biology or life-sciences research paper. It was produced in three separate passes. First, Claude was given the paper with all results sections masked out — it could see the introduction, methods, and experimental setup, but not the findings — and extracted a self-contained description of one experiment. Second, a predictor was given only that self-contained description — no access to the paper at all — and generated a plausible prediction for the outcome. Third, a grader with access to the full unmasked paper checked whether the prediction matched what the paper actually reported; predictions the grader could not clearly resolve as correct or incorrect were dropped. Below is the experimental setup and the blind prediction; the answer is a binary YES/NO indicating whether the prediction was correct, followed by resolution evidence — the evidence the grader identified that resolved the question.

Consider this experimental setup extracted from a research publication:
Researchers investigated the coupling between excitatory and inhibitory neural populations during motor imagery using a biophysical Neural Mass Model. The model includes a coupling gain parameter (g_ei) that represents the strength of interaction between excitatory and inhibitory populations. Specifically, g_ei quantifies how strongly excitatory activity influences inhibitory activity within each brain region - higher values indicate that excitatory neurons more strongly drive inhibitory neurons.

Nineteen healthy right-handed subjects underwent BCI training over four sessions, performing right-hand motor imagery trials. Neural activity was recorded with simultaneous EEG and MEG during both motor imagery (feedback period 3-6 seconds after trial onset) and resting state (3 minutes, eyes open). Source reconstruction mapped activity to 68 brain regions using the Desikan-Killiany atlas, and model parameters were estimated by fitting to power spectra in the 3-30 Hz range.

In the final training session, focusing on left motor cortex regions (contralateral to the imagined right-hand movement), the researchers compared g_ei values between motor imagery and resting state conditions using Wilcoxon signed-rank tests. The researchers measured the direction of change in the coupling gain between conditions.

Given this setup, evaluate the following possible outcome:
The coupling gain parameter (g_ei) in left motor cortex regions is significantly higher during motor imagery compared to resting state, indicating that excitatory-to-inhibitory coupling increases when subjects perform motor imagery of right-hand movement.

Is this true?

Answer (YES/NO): YES